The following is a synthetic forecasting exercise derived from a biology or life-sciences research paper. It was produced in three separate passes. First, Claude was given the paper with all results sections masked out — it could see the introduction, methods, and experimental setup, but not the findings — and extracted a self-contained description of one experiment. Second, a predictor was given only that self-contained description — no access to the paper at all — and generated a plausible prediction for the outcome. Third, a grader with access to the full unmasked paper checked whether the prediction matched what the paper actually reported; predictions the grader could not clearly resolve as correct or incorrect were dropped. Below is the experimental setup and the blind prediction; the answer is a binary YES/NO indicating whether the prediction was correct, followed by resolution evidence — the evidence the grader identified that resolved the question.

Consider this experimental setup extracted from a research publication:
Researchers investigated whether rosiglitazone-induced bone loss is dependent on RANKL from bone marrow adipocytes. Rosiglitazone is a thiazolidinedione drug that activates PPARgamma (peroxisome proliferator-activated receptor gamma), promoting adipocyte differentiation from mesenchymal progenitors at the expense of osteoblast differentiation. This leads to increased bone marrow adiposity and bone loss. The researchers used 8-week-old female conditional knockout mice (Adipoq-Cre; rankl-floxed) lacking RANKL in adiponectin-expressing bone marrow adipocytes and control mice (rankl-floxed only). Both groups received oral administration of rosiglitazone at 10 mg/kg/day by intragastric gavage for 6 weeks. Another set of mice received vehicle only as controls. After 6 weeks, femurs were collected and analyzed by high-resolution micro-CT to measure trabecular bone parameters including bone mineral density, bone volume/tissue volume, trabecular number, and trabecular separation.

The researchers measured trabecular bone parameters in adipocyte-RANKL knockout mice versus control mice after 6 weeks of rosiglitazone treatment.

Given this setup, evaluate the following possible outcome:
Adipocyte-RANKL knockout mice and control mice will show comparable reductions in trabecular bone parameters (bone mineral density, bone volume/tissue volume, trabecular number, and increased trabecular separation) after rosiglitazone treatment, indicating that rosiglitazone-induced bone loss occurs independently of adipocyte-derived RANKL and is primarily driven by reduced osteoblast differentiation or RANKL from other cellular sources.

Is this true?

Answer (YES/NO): NO